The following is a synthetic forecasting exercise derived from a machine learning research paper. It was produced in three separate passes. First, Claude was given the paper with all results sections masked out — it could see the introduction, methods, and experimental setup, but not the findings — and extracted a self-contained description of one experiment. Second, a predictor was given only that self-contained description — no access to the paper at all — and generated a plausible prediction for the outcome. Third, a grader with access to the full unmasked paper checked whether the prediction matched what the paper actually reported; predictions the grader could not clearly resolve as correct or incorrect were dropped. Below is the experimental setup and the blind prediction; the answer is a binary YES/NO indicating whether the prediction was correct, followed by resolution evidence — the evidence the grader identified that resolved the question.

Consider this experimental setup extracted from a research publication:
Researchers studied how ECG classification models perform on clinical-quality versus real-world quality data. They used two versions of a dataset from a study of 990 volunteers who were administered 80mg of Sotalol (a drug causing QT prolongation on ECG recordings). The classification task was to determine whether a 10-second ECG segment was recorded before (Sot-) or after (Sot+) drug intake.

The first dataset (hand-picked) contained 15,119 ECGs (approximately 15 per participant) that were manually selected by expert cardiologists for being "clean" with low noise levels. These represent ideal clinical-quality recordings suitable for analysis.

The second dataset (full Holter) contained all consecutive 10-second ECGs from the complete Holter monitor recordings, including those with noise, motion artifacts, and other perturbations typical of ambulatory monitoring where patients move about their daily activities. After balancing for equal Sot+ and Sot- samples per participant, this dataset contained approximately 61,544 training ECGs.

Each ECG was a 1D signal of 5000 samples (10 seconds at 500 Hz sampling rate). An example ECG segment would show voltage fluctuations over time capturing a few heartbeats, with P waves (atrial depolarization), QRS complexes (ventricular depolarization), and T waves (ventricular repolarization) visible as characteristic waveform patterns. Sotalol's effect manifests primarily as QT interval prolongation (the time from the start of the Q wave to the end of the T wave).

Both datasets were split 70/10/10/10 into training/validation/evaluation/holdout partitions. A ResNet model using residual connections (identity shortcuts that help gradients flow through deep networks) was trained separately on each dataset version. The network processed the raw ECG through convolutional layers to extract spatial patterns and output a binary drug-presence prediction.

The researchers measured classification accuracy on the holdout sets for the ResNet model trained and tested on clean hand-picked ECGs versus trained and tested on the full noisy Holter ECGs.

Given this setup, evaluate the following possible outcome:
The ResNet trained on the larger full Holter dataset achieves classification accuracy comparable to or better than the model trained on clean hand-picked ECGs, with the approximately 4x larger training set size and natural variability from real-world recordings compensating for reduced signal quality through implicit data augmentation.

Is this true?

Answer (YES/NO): NO